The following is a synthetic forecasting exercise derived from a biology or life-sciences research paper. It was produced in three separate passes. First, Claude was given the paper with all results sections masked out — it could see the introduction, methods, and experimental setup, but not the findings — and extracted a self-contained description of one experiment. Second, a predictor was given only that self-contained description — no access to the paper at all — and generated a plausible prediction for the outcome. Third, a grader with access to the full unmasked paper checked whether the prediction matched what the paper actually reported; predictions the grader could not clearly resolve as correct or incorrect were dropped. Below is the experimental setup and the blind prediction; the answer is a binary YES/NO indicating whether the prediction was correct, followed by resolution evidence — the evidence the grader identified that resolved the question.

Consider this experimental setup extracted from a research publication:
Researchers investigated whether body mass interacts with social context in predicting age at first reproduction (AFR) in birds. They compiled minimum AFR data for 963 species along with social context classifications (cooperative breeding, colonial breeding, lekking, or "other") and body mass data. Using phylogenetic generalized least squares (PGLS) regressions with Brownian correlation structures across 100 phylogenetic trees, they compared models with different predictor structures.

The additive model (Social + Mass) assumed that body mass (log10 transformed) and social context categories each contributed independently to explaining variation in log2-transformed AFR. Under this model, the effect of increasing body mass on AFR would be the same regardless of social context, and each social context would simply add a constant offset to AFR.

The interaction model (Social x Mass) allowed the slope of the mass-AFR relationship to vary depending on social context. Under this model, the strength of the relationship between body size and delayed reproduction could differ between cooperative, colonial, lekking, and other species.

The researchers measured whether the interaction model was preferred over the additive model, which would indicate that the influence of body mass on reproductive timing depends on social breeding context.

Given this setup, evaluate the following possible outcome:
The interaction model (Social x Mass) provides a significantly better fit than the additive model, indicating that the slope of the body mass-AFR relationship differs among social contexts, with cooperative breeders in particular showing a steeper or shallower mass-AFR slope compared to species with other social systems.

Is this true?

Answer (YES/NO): NO